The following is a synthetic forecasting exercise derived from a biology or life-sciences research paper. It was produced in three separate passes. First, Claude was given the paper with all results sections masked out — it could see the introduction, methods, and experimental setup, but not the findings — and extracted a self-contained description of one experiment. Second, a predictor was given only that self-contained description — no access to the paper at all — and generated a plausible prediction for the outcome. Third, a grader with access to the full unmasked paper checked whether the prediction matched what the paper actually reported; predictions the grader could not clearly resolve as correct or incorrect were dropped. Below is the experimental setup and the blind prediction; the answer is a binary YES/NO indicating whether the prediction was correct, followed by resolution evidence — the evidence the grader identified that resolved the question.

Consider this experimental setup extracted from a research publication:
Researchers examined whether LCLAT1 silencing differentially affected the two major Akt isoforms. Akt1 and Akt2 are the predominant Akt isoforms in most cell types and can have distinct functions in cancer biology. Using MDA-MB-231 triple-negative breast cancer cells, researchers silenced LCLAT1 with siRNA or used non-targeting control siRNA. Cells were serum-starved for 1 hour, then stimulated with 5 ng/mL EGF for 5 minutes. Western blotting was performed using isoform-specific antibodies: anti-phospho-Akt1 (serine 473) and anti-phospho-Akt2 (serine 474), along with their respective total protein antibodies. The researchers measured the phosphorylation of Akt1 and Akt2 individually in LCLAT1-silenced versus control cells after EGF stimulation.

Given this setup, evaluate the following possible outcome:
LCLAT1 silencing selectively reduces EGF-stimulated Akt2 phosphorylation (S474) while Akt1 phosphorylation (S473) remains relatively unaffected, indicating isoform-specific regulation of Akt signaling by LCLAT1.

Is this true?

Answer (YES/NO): NO